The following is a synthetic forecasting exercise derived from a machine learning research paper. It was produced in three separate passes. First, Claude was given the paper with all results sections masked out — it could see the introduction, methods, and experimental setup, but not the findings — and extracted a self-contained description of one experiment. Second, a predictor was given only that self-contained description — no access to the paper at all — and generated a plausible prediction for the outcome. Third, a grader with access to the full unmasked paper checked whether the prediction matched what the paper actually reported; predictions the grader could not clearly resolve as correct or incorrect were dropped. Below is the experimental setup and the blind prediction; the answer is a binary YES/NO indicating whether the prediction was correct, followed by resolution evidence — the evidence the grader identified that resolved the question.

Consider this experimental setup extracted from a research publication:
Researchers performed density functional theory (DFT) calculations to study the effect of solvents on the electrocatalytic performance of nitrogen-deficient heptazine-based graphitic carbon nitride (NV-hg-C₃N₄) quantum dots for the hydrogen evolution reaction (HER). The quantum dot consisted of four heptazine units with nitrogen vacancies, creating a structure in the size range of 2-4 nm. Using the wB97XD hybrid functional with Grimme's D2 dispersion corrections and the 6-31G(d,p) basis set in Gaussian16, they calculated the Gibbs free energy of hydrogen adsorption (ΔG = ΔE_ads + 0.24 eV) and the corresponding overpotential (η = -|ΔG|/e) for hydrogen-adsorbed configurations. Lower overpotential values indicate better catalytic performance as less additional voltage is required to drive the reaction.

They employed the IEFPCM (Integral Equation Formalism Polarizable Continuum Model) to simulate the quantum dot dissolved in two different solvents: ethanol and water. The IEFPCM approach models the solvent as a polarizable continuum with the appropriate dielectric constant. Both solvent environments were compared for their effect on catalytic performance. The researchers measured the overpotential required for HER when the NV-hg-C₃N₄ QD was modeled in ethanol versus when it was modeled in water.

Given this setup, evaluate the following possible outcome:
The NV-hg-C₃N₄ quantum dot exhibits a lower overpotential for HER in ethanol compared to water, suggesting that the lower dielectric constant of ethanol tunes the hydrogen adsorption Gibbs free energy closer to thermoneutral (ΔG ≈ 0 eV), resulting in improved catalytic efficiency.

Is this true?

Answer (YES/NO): YES